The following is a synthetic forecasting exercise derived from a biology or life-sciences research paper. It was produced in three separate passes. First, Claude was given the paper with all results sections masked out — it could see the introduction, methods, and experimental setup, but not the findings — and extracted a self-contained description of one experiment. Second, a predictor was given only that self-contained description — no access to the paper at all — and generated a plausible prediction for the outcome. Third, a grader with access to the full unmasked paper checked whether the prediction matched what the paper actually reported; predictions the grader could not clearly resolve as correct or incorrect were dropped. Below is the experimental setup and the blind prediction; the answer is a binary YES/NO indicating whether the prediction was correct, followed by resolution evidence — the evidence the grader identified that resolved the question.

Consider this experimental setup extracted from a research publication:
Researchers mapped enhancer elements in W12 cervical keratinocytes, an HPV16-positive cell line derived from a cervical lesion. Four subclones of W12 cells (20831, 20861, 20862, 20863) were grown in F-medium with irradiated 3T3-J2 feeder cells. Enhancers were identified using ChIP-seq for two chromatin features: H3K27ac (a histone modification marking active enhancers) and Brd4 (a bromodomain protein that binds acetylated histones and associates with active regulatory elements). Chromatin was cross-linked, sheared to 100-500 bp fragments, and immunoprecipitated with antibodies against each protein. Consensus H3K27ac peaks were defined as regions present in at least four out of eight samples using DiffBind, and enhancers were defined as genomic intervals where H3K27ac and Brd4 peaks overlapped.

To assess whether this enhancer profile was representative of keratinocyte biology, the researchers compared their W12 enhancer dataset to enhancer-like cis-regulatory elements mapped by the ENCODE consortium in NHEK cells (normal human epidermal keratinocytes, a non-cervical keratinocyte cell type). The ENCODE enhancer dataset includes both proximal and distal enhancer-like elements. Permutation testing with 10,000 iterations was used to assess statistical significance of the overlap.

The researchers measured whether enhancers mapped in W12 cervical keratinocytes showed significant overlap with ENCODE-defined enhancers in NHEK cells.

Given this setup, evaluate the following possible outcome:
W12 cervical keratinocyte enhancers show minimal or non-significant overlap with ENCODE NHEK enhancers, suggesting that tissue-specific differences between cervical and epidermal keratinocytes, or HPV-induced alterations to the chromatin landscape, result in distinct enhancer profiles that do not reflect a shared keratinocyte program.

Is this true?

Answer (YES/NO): NO